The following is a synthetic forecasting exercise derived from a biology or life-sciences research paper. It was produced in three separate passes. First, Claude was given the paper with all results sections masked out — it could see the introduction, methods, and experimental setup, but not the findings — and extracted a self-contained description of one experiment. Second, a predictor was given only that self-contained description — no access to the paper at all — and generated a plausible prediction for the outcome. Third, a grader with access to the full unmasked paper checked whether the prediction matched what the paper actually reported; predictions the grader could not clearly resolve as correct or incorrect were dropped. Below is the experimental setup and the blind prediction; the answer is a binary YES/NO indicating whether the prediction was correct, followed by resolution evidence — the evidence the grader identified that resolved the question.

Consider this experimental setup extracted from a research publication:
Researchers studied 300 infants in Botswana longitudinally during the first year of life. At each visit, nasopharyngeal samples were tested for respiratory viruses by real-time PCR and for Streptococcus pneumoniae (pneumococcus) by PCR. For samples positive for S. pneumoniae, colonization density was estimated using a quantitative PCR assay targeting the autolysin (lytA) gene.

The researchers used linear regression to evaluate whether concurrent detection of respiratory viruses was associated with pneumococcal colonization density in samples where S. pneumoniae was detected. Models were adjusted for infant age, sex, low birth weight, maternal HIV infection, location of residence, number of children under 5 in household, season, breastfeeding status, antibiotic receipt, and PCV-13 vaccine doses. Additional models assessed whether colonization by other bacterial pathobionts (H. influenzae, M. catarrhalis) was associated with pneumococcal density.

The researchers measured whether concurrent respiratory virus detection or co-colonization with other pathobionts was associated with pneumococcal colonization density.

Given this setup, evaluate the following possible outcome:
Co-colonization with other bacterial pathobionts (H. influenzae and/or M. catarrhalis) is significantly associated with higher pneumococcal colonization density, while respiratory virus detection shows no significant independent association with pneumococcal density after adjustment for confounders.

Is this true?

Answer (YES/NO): NO